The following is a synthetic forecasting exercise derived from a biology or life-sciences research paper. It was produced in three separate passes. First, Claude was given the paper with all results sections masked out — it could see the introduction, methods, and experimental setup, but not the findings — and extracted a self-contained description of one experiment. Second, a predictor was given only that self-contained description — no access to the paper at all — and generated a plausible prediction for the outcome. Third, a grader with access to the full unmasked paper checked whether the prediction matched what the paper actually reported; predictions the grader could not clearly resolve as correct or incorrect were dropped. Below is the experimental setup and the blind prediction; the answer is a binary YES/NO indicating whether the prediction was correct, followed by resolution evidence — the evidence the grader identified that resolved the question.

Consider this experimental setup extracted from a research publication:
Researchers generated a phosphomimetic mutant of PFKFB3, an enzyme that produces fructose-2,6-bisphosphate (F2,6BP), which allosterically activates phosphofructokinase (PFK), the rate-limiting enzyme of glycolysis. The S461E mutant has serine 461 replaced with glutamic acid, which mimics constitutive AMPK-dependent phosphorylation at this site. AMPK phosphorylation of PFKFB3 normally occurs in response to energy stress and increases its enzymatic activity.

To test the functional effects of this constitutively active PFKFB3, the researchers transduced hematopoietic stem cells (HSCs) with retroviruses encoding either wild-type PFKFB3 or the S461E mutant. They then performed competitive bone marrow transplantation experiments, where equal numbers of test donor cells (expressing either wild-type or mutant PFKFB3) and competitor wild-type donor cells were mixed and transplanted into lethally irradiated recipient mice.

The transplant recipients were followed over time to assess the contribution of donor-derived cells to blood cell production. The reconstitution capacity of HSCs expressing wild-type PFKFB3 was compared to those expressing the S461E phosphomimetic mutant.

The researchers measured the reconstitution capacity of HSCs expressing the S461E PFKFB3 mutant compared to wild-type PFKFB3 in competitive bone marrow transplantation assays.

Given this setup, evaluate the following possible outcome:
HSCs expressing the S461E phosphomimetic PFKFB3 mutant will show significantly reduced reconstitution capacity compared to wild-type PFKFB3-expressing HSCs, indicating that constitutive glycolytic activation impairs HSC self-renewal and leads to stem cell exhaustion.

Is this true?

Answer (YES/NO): NO